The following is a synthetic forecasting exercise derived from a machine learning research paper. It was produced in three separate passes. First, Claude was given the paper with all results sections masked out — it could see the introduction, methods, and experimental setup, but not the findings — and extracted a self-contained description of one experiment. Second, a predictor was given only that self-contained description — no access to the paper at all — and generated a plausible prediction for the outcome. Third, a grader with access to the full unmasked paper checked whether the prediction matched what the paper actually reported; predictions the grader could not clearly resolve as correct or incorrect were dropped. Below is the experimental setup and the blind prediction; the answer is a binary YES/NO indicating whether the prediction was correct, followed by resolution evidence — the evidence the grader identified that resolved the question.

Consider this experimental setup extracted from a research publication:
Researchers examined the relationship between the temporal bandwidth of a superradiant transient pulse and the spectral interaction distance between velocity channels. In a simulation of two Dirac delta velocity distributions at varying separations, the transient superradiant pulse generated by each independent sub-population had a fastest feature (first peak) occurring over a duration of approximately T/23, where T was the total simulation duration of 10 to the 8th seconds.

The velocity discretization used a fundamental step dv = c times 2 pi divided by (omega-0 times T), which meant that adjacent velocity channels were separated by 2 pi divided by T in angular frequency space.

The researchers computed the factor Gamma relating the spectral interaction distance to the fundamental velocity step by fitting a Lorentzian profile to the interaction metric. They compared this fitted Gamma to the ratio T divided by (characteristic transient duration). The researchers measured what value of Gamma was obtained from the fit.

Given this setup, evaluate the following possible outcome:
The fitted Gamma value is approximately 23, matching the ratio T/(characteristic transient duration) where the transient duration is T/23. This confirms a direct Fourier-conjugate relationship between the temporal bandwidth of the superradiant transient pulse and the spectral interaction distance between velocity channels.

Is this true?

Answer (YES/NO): YES